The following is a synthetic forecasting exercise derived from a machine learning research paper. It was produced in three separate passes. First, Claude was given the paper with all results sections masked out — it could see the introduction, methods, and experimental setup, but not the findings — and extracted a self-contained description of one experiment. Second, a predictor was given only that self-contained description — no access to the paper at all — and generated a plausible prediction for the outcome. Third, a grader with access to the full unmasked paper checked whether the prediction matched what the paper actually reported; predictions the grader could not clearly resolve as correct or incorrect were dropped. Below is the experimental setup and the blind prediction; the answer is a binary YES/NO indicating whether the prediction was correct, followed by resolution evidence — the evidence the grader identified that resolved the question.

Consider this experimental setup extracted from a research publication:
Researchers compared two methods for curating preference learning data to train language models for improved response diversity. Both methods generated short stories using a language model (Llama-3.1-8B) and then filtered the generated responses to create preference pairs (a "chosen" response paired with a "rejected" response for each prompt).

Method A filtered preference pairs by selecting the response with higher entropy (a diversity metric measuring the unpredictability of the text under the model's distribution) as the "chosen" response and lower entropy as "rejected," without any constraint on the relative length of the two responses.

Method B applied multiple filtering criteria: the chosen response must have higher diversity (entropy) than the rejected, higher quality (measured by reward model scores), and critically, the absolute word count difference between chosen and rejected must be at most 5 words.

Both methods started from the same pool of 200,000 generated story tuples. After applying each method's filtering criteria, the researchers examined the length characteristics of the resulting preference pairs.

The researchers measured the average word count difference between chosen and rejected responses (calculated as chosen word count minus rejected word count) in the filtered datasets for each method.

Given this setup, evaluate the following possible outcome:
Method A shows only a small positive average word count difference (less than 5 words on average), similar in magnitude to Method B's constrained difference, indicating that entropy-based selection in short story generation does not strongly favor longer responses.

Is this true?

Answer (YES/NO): NO